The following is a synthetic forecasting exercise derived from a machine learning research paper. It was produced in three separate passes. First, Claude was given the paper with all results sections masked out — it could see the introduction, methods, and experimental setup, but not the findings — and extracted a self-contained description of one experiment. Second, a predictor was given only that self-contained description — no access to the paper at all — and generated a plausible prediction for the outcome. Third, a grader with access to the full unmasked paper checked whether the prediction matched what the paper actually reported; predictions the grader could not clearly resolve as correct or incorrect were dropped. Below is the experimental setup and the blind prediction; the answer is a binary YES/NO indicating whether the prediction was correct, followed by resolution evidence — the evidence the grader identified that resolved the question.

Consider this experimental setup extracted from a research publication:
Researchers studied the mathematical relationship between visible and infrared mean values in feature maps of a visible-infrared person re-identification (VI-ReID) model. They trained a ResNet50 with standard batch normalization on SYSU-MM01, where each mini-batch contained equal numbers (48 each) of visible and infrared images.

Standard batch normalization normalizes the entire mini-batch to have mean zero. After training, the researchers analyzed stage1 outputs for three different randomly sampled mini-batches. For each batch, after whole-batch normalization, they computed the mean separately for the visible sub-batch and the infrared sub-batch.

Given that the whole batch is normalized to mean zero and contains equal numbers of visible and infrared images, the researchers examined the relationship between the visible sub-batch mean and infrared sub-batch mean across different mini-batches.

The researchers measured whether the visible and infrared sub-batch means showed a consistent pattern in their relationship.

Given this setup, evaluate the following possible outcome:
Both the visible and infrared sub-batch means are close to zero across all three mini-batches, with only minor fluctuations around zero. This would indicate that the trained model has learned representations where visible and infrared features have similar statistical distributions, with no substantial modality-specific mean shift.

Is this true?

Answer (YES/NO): NO